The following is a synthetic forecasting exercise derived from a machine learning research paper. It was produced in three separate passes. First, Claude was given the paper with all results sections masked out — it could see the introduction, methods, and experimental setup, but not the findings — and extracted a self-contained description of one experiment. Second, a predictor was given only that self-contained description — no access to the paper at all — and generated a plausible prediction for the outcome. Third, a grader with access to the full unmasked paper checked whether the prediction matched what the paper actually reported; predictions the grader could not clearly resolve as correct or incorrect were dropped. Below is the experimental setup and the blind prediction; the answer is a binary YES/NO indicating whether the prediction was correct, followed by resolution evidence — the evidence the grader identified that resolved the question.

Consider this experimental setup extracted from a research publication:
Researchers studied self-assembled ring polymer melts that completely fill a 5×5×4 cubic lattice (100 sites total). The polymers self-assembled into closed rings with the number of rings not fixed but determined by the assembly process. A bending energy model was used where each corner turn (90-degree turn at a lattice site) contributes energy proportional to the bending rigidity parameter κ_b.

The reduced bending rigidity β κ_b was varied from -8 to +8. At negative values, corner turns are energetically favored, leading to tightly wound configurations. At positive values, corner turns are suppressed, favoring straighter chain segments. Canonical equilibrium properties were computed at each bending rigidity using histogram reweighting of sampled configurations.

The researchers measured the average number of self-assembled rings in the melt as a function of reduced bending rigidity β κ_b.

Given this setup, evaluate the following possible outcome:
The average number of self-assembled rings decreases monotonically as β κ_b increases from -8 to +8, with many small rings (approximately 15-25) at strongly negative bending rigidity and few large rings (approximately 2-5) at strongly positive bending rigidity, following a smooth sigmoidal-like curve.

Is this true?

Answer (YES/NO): NO